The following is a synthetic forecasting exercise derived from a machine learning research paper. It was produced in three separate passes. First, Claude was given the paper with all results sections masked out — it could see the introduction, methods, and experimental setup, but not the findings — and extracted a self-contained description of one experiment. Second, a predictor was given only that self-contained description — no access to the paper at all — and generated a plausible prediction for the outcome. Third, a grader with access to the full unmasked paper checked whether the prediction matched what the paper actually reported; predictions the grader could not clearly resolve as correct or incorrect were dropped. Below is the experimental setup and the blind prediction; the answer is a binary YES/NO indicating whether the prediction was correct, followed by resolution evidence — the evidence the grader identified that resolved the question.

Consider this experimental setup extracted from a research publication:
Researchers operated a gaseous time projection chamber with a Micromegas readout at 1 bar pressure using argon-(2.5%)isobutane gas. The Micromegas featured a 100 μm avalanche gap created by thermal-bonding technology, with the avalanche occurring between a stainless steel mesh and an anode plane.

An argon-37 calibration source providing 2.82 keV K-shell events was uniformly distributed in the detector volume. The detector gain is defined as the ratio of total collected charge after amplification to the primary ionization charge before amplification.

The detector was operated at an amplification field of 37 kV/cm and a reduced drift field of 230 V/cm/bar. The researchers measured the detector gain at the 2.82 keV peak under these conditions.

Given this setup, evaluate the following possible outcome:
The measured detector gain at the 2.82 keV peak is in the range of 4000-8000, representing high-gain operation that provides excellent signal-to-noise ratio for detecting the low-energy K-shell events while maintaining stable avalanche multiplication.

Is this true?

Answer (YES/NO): YES